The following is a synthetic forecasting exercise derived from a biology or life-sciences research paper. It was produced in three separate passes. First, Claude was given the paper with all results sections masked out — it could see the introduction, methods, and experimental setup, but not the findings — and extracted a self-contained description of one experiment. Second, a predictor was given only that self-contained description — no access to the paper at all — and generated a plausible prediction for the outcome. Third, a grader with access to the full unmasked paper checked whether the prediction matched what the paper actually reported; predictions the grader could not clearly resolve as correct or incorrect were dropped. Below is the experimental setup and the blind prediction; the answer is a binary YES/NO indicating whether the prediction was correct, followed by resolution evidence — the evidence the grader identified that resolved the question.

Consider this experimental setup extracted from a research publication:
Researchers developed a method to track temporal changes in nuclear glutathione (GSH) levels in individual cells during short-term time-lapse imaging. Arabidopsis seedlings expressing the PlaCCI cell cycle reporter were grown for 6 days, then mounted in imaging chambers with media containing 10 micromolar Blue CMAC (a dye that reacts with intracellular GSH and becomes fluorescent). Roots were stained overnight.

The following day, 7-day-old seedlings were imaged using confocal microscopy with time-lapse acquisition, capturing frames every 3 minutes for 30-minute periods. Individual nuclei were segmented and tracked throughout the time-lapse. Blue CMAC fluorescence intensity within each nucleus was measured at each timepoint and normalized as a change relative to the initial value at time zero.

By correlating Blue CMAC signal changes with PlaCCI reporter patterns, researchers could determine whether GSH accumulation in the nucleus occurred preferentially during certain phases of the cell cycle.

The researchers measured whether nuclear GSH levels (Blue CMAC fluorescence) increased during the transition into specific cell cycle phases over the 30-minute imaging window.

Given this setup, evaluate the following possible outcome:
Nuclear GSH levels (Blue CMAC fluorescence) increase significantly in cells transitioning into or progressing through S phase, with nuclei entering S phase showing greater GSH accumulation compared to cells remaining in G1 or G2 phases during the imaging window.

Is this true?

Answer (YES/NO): NO